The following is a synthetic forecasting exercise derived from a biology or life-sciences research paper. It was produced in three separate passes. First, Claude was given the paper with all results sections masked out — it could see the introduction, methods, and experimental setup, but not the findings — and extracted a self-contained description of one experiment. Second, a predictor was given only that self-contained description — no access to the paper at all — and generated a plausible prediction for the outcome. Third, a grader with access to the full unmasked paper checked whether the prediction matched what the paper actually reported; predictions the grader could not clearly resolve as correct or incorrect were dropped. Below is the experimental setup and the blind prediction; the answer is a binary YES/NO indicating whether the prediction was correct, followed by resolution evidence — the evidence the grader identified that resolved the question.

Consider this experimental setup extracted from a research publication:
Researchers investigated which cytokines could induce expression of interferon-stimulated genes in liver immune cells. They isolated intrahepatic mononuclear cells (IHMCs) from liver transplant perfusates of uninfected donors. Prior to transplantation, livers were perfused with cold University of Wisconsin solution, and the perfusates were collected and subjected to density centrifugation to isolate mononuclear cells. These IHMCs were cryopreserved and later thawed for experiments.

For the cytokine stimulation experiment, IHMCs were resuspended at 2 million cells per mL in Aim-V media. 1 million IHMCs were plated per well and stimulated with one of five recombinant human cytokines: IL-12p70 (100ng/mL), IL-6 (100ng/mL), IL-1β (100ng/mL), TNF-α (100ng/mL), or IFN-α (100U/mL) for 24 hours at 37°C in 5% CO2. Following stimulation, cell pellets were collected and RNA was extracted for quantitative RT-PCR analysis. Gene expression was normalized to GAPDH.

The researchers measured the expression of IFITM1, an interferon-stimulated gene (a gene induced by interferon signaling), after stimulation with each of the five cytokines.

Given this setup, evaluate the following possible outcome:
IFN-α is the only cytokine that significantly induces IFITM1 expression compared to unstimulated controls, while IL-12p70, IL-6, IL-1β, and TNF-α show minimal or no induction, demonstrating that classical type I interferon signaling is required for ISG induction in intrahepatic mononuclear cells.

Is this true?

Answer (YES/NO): YES